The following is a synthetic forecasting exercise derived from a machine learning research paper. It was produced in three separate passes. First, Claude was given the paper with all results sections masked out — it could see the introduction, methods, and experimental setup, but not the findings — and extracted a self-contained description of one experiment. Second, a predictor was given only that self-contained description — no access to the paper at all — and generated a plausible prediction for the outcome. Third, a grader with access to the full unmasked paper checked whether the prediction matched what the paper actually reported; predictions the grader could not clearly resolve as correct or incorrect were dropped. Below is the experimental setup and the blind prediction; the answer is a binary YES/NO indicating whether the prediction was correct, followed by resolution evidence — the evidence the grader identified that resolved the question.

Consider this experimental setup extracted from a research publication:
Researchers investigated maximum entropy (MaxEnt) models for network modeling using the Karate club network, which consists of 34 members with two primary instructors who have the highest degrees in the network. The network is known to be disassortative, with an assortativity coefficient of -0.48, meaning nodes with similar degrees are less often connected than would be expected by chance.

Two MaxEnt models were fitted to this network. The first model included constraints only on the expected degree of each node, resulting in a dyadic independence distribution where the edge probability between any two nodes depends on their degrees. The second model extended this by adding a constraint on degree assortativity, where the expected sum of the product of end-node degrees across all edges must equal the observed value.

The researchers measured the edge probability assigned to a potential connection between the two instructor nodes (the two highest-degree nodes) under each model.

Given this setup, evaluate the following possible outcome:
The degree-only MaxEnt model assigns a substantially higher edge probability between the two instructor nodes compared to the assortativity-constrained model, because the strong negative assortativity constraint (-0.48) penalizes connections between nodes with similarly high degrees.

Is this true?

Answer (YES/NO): YES